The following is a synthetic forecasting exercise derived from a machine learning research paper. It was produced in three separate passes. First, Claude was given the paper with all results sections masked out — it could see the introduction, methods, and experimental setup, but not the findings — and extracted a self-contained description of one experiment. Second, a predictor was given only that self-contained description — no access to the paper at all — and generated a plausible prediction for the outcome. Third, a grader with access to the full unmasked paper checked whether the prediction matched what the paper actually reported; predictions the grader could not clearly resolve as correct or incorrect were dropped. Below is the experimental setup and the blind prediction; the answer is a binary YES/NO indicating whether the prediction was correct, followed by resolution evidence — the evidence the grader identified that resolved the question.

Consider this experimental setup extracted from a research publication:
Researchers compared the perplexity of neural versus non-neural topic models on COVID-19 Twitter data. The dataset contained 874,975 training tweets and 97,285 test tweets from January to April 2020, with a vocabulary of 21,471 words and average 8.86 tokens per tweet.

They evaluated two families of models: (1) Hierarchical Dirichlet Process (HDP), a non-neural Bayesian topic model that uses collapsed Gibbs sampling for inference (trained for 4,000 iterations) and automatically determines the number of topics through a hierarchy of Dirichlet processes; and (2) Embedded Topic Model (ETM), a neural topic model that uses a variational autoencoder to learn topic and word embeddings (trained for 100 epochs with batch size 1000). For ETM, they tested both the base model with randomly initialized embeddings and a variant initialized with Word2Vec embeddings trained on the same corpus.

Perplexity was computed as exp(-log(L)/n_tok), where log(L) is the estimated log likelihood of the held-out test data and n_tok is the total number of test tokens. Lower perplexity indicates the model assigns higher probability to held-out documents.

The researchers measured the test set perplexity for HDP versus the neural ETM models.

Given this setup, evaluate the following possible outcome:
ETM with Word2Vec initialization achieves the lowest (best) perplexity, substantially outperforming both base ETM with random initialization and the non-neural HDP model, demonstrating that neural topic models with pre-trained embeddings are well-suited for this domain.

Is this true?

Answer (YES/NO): NO